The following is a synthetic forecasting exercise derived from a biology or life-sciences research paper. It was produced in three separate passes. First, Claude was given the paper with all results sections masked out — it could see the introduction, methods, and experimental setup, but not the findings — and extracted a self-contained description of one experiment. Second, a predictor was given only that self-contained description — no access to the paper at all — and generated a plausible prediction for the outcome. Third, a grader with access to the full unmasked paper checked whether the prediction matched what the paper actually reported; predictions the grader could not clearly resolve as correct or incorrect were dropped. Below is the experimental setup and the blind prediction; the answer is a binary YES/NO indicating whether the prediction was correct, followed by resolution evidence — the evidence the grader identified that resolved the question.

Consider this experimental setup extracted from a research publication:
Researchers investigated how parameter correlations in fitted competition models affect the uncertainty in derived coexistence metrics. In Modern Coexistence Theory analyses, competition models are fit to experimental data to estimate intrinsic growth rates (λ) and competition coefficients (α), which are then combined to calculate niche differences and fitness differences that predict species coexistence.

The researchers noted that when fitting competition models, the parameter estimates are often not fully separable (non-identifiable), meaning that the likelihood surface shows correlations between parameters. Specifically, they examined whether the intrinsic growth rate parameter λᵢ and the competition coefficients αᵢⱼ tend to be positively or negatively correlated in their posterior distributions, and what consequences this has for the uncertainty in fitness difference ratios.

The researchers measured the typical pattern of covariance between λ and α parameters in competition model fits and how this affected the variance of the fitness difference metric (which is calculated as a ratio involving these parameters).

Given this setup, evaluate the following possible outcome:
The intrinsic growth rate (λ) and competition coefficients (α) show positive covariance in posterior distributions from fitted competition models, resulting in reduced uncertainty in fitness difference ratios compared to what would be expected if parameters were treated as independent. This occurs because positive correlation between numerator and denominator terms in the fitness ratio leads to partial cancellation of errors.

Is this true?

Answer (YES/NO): YES